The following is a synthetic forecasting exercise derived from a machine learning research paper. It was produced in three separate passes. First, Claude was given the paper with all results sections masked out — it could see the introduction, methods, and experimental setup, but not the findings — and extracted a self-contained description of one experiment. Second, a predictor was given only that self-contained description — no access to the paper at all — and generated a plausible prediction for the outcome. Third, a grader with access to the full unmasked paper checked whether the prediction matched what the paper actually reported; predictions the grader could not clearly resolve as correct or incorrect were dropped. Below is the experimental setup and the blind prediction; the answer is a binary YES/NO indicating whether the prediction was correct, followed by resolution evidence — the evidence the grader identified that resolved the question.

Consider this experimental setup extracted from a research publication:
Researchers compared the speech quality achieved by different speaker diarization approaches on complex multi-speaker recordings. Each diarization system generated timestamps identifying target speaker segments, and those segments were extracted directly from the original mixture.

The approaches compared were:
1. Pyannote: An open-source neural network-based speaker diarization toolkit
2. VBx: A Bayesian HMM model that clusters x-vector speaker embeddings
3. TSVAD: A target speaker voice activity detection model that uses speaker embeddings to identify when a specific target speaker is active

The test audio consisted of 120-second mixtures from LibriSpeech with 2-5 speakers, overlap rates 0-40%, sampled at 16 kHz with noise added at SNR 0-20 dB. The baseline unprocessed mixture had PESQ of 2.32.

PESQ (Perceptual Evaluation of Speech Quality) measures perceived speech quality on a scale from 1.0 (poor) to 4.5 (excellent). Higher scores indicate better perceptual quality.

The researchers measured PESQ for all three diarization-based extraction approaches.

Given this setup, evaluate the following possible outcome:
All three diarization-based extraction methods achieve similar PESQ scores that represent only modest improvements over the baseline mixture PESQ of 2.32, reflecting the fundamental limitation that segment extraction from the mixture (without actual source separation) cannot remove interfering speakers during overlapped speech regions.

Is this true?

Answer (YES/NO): NO